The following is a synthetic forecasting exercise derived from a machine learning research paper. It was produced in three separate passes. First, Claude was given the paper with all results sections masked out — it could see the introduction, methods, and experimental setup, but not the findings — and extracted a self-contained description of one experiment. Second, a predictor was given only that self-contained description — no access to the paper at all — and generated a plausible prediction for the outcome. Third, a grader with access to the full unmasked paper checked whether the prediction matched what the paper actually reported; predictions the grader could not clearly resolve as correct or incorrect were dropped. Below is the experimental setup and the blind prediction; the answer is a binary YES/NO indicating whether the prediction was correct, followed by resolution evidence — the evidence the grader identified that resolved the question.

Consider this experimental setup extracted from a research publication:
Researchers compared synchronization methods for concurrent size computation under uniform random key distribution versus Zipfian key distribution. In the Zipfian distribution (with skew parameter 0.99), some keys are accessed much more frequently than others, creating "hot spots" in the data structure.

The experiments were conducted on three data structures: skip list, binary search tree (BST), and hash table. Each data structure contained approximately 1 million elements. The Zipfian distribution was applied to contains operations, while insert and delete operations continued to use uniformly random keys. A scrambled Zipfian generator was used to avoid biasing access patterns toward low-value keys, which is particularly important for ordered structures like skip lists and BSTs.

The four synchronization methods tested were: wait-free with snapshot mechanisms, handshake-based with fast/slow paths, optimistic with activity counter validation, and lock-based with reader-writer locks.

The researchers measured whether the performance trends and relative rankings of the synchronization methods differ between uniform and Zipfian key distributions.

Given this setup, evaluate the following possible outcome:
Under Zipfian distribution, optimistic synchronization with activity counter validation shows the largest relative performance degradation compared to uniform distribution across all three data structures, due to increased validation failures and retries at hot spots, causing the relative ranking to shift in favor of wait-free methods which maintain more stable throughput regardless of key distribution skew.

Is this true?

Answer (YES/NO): NO